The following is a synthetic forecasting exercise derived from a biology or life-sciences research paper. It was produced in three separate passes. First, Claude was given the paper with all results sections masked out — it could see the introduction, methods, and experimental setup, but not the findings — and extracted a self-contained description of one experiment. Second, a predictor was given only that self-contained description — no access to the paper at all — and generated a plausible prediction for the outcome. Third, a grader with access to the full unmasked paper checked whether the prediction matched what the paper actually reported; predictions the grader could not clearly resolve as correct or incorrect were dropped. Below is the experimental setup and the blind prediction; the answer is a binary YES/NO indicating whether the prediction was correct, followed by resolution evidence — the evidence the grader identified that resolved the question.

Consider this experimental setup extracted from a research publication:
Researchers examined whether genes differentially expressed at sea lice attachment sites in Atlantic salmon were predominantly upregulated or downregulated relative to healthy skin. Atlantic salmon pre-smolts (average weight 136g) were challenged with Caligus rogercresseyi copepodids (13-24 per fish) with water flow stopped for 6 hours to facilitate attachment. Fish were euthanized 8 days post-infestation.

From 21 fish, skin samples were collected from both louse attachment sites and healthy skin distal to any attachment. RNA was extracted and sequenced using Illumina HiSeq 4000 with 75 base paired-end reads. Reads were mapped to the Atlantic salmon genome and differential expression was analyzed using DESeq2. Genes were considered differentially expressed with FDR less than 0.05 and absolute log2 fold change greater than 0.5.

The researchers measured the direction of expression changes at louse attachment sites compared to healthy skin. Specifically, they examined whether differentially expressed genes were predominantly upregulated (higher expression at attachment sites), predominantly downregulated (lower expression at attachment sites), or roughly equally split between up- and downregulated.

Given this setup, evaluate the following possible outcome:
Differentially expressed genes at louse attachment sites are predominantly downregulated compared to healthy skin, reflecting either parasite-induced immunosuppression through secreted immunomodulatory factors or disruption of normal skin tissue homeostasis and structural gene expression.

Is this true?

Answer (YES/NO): NO